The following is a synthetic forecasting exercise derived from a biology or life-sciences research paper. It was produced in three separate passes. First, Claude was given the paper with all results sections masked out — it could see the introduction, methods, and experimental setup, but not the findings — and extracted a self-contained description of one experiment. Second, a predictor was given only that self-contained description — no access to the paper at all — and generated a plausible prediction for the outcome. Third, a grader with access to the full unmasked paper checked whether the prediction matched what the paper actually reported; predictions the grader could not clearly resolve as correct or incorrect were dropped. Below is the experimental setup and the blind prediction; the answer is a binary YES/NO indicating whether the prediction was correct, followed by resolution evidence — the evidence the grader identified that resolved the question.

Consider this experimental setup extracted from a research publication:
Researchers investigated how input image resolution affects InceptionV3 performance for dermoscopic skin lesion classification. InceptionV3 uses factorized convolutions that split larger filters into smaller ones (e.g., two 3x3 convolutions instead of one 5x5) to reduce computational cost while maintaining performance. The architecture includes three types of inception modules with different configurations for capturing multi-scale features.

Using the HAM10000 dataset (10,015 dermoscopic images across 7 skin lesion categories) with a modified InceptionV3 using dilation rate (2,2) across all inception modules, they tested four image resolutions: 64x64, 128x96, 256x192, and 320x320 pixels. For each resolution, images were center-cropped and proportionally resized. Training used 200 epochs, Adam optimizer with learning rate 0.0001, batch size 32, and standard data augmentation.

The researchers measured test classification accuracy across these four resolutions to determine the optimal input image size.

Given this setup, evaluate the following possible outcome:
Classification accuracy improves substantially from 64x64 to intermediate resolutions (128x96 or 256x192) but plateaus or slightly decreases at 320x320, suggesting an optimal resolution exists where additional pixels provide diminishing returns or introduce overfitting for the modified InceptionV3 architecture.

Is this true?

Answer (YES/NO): YES